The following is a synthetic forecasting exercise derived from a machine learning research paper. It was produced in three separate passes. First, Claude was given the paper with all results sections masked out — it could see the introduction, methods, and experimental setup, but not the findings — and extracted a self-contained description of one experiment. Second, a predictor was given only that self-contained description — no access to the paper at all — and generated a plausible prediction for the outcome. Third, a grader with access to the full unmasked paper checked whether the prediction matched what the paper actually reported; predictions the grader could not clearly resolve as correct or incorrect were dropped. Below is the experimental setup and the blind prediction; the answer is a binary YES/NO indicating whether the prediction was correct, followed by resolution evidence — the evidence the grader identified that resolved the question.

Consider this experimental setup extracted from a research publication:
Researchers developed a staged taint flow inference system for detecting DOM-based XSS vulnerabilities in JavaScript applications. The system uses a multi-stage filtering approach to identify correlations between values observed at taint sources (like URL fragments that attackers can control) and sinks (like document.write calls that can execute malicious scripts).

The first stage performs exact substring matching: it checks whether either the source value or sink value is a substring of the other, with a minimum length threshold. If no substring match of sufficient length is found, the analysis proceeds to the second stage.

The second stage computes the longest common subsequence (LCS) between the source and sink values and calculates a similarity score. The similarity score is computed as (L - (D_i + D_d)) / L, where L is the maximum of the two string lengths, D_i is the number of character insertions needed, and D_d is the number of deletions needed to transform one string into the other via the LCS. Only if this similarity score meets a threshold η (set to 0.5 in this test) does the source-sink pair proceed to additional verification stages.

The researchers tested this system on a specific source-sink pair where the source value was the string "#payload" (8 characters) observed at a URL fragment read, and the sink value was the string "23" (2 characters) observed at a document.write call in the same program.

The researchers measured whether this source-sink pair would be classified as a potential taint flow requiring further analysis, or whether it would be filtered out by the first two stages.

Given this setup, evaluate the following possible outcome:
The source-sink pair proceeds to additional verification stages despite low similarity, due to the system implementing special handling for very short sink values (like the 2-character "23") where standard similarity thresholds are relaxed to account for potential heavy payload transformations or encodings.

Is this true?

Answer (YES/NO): NO